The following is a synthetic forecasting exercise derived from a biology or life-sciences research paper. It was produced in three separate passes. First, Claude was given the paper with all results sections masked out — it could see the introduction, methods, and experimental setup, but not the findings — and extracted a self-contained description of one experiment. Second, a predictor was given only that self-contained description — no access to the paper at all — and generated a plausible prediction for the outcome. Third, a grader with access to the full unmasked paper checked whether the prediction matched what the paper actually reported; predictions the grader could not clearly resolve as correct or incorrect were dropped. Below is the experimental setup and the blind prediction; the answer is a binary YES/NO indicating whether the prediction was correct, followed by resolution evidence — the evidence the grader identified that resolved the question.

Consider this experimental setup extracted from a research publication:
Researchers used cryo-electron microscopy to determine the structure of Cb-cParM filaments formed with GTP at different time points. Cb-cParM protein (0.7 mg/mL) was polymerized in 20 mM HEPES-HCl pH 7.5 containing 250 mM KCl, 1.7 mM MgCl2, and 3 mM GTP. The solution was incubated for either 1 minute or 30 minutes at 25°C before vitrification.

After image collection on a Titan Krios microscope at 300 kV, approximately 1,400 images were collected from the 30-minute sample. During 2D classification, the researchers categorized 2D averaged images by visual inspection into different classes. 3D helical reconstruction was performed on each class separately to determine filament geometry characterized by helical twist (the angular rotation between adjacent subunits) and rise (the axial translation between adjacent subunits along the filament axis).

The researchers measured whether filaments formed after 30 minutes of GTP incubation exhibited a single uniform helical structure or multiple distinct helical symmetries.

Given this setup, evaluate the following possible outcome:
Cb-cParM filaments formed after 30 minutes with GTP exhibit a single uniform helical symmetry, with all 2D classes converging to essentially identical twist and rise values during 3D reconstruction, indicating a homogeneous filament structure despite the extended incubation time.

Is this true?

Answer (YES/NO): NO